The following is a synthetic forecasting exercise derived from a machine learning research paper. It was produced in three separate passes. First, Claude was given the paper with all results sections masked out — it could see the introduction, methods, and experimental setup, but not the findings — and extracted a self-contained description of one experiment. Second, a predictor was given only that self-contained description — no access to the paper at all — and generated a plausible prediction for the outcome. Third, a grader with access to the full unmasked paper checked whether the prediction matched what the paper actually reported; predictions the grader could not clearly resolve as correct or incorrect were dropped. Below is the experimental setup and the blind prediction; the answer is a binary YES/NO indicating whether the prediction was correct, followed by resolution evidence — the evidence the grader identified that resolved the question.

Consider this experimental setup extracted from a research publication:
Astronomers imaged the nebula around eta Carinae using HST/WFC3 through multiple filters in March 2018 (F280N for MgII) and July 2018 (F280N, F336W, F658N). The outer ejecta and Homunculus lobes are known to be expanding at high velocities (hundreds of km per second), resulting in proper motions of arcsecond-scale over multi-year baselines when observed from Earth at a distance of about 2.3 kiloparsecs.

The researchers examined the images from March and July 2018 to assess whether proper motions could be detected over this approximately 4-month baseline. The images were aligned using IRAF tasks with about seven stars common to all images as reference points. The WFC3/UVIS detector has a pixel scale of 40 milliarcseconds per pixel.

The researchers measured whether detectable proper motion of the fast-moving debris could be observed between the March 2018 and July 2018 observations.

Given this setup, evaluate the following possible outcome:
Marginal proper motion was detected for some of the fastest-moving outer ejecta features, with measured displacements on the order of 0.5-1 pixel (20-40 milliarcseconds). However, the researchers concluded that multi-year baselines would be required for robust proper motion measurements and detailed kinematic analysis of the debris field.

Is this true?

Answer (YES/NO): NO